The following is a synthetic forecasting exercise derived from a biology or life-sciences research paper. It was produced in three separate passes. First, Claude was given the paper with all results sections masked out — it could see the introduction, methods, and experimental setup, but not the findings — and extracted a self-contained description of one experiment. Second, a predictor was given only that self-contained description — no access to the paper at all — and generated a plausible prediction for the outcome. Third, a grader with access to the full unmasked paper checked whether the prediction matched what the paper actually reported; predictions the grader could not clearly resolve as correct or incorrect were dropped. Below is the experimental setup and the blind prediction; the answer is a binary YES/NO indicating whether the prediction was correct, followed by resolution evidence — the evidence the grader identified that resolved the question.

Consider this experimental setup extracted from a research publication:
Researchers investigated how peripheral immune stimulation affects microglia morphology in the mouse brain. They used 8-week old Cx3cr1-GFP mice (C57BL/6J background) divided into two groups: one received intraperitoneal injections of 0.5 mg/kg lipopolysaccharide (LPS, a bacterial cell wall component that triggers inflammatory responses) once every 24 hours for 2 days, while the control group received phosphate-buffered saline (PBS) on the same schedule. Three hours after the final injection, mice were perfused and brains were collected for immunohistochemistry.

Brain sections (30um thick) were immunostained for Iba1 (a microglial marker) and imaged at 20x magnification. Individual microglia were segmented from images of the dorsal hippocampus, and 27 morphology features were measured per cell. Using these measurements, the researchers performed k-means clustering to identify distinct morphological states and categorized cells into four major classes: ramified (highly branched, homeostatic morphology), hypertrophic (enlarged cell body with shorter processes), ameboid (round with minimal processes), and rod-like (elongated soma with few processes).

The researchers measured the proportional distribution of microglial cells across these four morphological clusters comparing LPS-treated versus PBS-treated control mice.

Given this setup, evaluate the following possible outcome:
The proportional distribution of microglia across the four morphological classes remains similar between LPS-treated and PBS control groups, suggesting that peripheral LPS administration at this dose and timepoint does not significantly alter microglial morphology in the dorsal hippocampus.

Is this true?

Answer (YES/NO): NO